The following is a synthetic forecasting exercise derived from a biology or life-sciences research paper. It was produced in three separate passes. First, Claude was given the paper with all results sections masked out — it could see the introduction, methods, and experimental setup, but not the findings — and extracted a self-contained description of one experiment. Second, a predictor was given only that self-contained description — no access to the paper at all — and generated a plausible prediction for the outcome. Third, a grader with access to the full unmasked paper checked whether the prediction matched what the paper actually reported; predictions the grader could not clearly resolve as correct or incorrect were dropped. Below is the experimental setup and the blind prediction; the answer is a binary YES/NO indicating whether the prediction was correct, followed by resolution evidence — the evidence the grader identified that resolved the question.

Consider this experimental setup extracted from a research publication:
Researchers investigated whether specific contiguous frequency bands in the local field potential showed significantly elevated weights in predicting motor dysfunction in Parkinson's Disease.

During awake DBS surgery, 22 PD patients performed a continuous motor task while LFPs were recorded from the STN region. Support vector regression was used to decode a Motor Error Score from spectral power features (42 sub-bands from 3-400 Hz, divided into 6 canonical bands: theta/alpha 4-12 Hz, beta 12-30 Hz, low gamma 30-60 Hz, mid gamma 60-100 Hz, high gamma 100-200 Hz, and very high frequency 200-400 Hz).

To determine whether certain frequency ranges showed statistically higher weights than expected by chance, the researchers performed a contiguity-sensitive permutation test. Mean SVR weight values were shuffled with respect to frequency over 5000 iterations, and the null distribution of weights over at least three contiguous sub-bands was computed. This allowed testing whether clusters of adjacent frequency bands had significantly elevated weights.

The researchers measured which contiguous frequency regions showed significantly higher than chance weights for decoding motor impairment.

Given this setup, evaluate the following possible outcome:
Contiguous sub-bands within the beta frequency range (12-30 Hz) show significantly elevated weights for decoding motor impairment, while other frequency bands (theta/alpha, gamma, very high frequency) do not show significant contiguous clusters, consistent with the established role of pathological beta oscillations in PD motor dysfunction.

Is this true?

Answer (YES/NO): NO